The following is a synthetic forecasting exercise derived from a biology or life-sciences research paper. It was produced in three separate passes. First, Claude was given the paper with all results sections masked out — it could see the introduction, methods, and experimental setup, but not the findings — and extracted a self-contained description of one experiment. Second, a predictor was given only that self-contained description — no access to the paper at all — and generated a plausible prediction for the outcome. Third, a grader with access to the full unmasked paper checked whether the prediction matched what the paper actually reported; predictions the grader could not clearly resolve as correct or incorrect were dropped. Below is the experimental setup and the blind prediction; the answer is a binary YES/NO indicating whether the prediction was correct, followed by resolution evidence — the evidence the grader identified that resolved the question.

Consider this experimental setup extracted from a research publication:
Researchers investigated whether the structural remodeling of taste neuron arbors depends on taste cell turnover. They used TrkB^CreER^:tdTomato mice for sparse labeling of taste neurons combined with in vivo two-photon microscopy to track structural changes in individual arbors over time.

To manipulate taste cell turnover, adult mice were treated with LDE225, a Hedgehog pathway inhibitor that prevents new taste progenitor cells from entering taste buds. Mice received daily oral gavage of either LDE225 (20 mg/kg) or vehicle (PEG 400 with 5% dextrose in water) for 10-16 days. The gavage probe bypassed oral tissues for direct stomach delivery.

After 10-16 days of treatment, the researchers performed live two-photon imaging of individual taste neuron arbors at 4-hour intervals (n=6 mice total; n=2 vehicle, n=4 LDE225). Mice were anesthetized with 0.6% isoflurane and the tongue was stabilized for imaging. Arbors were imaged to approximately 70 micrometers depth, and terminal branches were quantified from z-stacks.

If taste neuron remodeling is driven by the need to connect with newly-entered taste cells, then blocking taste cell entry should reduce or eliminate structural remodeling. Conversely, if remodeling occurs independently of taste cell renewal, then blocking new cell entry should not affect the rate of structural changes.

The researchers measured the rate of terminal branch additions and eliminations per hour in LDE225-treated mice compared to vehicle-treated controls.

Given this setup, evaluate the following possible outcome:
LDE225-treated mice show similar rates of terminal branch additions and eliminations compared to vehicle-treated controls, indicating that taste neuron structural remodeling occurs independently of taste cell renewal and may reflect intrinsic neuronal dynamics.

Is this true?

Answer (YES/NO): YES